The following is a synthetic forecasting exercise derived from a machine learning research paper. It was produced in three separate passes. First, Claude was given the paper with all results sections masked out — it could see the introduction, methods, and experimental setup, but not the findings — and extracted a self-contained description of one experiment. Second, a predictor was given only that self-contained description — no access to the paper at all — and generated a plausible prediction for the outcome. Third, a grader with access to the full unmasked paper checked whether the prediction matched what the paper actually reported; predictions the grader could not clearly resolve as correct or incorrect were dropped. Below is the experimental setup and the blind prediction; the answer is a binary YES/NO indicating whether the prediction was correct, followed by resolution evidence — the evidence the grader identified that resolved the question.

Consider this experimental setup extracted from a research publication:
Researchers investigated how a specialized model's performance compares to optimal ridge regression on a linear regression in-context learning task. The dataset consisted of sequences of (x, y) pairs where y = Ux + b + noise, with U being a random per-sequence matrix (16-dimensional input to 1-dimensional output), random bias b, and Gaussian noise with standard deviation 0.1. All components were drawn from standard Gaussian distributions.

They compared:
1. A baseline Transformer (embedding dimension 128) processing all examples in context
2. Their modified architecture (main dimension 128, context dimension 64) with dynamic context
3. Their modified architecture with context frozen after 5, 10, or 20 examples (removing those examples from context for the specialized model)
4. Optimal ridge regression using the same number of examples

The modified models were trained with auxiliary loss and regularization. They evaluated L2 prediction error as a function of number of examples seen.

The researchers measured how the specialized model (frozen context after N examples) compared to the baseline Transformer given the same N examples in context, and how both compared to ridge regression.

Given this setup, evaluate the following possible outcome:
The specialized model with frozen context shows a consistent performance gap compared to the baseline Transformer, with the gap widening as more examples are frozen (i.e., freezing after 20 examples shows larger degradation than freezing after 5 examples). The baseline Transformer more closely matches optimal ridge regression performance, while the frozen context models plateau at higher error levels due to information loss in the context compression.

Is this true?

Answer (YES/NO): NO